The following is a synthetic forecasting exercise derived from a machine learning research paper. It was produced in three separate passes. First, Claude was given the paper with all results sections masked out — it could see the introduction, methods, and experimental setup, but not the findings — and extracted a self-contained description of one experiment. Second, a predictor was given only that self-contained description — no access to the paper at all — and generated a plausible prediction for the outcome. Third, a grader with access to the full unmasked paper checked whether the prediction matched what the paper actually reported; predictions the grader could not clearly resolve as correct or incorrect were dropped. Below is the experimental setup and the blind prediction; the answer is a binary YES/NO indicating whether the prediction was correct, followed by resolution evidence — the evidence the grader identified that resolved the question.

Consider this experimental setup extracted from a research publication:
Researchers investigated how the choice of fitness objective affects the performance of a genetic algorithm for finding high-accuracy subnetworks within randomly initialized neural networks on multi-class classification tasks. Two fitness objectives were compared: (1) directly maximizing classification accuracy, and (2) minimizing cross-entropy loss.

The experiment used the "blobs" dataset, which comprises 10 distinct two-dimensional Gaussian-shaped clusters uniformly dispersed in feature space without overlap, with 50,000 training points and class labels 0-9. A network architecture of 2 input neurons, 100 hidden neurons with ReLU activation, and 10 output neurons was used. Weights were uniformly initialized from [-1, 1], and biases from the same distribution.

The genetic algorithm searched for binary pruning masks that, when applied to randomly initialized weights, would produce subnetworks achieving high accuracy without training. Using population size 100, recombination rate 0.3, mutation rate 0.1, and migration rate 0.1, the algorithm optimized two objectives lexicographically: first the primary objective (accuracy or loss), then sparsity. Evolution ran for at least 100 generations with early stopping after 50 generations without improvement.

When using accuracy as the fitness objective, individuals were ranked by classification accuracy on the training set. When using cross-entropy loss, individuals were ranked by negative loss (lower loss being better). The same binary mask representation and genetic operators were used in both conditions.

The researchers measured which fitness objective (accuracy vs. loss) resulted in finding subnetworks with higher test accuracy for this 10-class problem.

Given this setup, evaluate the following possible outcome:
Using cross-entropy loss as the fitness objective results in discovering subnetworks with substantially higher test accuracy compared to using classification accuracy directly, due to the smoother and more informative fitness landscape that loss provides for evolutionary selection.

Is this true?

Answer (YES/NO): YES